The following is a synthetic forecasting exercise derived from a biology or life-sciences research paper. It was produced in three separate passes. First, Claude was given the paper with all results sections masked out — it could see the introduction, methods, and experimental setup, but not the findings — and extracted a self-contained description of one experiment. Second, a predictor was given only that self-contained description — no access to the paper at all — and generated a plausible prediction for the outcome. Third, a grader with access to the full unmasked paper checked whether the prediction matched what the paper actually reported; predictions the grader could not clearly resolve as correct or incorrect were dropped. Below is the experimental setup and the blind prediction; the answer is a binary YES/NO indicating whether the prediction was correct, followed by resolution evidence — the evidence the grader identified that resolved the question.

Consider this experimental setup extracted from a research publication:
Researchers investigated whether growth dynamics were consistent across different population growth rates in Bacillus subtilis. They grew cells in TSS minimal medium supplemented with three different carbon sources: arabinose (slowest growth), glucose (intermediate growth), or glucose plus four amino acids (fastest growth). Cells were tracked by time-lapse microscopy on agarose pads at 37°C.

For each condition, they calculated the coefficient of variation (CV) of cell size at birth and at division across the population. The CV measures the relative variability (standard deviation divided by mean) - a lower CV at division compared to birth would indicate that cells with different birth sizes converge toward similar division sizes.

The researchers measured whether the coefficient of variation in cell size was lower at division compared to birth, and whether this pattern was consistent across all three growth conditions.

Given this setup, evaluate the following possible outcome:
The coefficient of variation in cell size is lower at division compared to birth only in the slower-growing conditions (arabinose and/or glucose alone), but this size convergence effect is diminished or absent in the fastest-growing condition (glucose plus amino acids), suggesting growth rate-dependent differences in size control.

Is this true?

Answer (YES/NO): NO